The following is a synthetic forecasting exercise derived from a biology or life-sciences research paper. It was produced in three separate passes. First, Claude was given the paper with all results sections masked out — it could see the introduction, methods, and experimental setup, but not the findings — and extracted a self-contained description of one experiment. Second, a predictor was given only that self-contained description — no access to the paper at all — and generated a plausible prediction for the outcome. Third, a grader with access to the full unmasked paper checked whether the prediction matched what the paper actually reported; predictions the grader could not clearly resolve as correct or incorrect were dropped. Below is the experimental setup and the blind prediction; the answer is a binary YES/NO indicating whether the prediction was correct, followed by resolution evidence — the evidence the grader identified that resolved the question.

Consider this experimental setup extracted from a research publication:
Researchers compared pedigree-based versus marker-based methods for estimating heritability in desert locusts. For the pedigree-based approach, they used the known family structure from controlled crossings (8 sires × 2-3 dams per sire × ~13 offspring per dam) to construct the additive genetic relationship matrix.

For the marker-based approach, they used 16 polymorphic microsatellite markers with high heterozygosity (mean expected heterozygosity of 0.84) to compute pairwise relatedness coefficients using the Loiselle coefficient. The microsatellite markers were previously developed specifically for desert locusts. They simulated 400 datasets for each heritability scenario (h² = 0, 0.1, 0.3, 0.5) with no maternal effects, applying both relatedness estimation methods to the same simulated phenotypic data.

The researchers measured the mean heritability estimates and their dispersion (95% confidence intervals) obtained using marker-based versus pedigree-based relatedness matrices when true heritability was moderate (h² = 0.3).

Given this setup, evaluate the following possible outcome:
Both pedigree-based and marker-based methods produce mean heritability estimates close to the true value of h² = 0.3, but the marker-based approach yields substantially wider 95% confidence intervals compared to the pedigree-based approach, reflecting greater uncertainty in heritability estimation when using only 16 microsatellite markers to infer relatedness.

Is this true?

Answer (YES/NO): NO